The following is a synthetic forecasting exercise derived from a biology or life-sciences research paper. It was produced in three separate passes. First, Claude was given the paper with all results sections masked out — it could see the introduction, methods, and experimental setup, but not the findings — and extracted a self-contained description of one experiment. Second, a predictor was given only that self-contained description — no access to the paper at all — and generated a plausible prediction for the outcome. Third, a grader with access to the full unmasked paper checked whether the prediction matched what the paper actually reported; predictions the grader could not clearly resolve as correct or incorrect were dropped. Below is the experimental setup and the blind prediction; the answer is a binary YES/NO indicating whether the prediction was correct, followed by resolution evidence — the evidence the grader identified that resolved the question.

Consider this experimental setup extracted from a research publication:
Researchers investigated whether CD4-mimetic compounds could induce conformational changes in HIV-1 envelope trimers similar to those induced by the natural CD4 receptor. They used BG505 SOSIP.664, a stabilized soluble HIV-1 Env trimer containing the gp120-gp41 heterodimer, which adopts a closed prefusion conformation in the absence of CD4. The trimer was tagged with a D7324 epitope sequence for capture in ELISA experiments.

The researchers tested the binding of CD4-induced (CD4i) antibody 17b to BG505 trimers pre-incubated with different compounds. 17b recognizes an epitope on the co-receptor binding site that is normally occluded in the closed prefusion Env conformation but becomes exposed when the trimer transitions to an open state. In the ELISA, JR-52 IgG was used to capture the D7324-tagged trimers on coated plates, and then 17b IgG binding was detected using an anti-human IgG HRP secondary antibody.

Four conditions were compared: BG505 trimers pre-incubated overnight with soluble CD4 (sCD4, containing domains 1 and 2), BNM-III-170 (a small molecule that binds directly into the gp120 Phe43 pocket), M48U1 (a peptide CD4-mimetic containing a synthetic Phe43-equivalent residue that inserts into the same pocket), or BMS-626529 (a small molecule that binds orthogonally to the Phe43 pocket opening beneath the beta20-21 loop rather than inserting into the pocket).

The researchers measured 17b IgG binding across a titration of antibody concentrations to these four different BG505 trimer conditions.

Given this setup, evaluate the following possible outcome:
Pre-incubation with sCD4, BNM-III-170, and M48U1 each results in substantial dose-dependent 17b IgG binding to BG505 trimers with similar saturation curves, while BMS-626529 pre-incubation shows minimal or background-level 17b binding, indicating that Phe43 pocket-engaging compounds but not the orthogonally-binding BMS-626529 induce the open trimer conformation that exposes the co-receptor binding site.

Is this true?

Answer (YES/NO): NO